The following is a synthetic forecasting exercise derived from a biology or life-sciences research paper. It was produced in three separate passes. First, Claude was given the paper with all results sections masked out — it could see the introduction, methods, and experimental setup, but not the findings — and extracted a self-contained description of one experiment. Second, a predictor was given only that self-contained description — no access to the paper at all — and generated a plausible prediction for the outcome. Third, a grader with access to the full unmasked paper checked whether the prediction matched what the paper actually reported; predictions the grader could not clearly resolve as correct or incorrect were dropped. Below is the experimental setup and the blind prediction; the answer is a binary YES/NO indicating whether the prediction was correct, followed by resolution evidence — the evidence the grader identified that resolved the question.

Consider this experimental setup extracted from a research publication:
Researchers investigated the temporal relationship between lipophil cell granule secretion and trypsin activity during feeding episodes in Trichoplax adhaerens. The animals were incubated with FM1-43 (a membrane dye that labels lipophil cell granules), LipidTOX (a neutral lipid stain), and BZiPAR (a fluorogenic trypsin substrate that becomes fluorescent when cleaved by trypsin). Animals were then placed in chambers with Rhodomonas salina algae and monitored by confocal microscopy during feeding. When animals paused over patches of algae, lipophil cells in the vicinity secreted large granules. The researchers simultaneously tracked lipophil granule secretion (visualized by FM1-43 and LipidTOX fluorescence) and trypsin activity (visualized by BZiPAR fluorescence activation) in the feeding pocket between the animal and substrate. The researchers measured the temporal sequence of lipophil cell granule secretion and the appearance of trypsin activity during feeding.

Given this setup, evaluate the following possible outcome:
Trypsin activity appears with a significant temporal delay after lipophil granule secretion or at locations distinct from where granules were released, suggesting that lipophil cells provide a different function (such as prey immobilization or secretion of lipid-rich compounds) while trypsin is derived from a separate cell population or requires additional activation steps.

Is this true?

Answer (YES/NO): YES